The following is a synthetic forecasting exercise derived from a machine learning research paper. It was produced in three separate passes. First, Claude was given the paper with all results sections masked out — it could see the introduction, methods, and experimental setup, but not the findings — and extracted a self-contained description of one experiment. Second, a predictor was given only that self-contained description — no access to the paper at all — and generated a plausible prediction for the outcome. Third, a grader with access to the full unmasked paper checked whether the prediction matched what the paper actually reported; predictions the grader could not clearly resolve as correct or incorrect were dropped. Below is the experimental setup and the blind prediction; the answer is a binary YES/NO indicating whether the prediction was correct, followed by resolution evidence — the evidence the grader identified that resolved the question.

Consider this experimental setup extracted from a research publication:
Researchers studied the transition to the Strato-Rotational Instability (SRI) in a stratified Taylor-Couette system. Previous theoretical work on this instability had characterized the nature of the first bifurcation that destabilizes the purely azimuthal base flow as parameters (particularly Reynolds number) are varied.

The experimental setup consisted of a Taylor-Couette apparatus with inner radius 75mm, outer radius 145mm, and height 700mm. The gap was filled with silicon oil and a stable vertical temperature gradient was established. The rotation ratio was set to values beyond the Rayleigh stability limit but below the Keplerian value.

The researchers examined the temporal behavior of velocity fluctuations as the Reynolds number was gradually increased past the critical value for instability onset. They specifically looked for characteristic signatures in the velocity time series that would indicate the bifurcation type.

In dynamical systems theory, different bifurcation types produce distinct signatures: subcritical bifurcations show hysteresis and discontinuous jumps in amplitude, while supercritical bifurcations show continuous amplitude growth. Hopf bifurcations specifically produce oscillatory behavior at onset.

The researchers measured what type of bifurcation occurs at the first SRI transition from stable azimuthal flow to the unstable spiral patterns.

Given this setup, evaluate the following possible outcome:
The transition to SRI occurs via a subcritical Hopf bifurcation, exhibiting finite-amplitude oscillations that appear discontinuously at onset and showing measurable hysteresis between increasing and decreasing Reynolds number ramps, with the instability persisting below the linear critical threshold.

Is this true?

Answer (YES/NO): NO